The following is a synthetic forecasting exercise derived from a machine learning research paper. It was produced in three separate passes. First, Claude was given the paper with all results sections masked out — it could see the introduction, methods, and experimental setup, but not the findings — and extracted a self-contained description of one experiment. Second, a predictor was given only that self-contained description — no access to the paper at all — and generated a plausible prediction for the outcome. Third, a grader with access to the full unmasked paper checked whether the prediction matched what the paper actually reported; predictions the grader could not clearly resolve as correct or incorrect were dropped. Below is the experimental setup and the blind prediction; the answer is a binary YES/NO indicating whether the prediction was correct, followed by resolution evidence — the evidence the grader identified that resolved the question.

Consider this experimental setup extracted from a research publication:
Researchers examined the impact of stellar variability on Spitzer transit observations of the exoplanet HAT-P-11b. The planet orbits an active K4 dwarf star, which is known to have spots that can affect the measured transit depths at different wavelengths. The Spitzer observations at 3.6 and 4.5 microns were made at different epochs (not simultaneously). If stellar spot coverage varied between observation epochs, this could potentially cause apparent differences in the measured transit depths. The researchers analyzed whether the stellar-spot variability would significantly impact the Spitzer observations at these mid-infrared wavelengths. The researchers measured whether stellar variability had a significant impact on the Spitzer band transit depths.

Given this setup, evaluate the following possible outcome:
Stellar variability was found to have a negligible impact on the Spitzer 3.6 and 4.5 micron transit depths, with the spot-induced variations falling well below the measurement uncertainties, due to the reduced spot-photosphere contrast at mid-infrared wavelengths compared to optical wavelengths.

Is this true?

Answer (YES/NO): NO